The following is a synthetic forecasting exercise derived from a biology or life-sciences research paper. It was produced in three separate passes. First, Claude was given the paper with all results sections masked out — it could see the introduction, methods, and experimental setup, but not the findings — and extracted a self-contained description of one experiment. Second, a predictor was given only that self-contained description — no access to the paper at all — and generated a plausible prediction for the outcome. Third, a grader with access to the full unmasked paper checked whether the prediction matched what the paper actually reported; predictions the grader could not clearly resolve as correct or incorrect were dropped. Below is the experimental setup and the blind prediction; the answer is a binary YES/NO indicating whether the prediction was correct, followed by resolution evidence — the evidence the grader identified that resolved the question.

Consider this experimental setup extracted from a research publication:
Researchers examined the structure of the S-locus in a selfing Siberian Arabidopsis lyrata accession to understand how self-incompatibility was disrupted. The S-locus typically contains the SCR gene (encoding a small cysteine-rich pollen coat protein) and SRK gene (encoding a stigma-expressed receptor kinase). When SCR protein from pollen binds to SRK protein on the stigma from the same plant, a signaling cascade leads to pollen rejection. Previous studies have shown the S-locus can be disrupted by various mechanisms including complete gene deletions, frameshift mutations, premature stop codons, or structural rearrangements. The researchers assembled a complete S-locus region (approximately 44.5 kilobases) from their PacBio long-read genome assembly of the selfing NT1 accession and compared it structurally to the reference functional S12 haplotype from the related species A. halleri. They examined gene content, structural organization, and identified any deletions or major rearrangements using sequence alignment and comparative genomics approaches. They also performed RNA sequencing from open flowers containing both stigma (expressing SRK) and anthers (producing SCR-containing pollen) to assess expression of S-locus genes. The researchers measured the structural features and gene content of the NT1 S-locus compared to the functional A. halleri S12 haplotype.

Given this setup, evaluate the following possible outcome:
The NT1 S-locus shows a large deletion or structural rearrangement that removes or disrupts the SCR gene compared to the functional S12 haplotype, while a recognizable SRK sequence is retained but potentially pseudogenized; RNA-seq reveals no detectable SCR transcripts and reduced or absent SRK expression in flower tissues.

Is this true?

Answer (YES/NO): NO